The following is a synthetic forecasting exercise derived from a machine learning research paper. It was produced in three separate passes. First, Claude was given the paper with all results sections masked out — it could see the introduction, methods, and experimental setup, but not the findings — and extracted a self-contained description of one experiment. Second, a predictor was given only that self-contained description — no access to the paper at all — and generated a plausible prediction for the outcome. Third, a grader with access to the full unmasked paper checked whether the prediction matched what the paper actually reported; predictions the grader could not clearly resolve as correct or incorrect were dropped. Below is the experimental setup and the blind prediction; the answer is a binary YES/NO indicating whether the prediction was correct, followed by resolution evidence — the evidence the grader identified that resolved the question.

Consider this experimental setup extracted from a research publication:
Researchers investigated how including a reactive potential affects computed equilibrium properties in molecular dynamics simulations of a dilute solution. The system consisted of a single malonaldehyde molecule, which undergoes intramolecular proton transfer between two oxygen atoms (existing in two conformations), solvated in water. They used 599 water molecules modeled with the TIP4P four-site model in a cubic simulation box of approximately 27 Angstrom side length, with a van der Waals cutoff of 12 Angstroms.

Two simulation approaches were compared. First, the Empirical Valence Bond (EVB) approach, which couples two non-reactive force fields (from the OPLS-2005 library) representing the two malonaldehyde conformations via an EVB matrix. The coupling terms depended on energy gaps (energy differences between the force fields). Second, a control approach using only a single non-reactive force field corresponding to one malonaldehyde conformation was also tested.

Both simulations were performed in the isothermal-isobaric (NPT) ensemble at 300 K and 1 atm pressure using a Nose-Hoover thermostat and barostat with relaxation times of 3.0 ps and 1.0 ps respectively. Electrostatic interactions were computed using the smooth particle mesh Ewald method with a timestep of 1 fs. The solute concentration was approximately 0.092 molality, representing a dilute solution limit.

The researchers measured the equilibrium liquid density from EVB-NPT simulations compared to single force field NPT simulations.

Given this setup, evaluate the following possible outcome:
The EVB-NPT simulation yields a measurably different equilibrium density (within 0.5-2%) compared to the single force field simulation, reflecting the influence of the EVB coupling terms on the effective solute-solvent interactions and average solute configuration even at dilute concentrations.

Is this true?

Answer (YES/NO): NO